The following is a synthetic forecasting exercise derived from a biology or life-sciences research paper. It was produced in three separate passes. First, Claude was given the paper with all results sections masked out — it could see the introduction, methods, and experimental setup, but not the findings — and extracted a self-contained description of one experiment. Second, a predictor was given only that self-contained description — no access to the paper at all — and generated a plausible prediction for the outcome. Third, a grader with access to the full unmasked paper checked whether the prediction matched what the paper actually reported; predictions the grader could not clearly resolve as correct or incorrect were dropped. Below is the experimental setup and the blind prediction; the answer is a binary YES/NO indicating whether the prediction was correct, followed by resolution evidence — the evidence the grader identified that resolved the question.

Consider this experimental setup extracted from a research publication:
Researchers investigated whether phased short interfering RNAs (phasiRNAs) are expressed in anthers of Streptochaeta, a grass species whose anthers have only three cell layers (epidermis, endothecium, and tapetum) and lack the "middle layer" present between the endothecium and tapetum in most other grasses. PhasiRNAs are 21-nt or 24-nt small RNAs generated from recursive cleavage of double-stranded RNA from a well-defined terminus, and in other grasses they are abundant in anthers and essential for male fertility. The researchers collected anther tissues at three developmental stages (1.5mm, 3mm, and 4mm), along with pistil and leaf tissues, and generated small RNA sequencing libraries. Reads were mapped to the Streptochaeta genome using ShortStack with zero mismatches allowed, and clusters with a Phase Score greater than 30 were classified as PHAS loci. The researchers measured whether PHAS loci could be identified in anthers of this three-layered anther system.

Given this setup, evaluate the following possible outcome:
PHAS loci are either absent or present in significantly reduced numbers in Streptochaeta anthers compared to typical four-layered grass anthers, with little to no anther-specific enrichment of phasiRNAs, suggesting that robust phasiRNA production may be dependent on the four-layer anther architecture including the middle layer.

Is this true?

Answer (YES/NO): NO